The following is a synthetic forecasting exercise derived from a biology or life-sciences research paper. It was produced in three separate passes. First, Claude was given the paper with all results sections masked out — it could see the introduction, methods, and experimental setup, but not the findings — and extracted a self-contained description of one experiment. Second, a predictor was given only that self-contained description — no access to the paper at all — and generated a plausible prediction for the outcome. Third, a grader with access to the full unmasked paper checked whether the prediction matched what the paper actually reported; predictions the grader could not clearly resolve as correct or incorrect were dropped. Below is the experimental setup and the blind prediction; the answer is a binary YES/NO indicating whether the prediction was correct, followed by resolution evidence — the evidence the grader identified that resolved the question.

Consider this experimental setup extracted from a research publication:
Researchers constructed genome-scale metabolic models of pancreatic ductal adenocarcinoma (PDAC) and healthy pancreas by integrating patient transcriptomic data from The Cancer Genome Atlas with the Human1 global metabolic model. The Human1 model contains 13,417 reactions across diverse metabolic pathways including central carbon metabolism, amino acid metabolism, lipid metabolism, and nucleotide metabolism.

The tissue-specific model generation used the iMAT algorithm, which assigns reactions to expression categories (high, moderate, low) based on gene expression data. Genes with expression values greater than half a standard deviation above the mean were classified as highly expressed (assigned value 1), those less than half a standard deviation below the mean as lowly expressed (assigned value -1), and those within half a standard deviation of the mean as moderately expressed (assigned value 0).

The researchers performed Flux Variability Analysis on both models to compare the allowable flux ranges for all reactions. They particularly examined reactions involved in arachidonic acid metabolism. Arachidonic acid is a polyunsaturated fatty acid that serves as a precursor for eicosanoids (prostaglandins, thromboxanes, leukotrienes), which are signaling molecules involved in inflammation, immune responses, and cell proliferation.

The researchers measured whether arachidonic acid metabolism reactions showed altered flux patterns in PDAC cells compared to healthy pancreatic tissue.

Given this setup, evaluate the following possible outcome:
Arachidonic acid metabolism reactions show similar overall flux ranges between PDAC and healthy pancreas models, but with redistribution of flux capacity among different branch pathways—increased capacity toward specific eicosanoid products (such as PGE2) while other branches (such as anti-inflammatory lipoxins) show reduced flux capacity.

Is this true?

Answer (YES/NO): NO